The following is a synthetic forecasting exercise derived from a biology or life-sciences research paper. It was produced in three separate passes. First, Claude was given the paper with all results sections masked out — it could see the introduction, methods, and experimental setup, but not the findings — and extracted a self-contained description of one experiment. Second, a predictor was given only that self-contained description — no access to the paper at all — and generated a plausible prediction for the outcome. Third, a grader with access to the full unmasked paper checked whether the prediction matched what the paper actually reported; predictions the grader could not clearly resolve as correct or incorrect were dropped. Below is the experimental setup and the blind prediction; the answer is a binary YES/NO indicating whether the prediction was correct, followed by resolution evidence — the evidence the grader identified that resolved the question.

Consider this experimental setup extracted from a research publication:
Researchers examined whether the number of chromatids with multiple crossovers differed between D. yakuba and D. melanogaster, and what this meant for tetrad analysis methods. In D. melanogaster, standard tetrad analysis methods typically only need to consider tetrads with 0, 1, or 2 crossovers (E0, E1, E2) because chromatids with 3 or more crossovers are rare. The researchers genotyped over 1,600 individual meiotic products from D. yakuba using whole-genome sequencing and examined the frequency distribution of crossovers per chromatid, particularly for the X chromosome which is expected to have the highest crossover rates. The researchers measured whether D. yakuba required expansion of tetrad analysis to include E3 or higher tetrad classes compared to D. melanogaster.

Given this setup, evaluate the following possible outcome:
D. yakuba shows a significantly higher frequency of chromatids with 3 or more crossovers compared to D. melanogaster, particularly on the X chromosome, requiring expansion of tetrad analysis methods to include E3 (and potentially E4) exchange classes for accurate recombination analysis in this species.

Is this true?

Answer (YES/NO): YES